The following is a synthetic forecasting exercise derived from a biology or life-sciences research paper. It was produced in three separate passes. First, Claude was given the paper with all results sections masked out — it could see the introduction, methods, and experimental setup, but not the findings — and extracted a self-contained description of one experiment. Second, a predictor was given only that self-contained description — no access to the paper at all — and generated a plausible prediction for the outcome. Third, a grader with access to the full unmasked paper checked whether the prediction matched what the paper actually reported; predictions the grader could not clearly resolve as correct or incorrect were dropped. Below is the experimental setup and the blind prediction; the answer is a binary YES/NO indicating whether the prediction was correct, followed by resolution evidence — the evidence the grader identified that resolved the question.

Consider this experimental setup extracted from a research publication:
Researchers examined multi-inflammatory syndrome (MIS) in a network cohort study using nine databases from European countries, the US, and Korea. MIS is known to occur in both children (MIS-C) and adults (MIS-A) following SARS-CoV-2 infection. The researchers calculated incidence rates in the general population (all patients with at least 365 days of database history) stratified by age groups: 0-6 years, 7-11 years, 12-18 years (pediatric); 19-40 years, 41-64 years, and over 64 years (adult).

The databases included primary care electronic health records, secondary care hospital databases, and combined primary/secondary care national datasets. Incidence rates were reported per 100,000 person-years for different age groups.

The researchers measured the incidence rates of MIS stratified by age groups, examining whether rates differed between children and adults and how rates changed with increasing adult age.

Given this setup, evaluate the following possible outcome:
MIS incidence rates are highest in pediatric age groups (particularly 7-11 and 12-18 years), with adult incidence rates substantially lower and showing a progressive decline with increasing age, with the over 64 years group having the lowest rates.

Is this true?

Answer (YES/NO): NO